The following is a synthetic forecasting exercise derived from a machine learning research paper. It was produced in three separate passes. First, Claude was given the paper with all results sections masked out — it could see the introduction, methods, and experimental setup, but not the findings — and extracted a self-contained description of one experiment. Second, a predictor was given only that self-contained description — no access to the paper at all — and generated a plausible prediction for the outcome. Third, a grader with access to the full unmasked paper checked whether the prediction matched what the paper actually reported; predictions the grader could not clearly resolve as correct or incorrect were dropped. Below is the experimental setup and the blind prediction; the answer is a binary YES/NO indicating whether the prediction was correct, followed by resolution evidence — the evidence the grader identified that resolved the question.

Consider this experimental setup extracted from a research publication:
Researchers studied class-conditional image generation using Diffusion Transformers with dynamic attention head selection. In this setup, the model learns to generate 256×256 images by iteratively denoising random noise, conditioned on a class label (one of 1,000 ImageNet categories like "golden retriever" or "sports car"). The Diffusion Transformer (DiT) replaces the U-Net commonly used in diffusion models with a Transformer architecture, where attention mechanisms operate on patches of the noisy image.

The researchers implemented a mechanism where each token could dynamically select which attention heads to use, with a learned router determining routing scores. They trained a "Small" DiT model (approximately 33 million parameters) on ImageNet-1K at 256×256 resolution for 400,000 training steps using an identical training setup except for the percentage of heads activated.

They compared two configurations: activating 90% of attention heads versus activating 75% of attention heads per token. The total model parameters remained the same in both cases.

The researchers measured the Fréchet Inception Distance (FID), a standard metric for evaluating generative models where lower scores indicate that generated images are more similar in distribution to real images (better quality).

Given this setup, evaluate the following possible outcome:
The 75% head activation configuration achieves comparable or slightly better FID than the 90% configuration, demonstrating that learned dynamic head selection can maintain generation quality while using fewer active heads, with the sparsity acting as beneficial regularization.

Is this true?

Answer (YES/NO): NO